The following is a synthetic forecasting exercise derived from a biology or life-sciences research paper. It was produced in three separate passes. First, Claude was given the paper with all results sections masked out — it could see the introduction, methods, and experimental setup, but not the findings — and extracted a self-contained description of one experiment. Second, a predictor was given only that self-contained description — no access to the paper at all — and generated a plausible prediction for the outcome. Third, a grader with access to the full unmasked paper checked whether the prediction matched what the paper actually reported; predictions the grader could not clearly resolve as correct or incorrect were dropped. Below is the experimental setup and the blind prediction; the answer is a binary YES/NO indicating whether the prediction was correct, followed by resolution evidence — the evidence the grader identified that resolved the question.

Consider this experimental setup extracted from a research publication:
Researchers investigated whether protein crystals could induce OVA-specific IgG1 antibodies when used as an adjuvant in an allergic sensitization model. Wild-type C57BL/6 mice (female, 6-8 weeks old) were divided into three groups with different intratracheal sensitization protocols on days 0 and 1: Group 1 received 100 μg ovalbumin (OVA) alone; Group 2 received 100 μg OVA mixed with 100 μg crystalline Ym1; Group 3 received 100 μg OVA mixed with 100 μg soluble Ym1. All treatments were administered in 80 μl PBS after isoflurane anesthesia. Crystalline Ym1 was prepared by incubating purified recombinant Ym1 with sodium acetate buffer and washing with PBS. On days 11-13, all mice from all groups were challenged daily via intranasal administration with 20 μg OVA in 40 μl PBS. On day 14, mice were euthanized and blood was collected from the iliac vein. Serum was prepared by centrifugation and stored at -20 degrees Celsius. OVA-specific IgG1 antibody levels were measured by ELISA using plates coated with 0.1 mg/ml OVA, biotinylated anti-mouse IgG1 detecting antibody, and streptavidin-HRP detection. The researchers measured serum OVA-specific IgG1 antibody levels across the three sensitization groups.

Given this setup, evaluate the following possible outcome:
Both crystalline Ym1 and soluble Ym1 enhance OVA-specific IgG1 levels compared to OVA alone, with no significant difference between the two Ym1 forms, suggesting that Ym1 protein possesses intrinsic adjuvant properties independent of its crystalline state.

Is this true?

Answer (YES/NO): NO